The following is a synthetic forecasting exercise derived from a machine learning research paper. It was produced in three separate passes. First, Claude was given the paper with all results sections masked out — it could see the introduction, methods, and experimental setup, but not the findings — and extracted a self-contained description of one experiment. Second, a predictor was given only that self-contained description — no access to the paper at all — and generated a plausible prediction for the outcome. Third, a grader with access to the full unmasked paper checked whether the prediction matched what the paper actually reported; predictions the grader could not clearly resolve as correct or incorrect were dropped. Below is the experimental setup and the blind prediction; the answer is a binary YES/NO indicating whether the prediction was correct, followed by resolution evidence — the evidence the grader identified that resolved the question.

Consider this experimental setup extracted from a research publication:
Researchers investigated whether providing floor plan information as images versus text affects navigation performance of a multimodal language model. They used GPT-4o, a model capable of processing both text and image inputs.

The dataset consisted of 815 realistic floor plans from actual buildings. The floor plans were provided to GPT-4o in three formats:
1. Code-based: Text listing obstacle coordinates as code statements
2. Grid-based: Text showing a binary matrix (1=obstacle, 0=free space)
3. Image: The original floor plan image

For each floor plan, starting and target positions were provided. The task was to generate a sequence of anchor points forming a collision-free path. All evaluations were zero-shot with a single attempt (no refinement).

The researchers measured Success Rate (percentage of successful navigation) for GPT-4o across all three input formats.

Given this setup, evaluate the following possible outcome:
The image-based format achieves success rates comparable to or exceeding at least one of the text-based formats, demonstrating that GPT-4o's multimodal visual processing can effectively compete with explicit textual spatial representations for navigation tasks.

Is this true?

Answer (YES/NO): NO